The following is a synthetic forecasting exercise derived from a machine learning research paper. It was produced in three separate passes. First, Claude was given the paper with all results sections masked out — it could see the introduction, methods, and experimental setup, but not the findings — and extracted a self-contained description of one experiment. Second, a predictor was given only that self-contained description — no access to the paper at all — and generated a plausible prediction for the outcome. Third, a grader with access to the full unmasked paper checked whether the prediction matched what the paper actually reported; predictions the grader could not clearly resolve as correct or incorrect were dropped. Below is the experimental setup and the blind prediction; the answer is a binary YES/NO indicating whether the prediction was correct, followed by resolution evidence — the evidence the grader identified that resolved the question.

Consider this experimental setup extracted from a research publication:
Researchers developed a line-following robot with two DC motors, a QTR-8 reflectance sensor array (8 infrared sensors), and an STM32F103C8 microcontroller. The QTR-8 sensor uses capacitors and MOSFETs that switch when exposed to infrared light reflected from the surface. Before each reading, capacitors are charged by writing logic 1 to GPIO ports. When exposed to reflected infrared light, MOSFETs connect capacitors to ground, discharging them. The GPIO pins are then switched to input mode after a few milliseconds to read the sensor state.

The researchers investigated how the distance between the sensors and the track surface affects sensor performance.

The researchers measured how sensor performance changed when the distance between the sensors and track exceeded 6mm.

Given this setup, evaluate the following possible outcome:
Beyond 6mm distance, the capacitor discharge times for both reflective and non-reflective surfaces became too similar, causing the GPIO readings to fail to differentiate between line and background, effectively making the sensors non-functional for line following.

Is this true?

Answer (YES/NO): NO